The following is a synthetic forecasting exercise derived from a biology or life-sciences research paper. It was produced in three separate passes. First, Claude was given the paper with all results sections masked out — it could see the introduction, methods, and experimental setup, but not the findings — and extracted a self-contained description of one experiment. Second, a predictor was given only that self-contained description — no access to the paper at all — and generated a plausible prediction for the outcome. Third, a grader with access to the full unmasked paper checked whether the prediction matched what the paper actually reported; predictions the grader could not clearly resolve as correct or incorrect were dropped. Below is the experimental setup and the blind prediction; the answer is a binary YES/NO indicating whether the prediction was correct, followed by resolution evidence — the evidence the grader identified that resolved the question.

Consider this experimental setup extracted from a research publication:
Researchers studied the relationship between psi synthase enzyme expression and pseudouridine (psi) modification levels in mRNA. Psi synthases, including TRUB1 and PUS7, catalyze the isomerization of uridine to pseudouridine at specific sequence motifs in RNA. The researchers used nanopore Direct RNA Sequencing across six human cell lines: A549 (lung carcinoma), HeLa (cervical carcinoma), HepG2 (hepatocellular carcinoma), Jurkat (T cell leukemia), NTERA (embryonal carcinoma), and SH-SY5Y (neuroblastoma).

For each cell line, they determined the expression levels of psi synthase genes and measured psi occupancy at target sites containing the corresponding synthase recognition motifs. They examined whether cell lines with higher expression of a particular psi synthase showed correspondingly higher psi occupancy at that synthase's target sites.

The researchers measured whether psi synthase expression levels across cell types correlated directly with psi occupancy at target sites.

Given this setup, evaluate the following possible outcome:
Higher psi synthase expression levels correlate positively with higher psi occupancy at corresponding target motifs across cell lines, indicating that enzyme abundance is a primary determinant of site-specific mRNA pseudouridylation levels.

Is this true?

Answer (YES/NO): NO